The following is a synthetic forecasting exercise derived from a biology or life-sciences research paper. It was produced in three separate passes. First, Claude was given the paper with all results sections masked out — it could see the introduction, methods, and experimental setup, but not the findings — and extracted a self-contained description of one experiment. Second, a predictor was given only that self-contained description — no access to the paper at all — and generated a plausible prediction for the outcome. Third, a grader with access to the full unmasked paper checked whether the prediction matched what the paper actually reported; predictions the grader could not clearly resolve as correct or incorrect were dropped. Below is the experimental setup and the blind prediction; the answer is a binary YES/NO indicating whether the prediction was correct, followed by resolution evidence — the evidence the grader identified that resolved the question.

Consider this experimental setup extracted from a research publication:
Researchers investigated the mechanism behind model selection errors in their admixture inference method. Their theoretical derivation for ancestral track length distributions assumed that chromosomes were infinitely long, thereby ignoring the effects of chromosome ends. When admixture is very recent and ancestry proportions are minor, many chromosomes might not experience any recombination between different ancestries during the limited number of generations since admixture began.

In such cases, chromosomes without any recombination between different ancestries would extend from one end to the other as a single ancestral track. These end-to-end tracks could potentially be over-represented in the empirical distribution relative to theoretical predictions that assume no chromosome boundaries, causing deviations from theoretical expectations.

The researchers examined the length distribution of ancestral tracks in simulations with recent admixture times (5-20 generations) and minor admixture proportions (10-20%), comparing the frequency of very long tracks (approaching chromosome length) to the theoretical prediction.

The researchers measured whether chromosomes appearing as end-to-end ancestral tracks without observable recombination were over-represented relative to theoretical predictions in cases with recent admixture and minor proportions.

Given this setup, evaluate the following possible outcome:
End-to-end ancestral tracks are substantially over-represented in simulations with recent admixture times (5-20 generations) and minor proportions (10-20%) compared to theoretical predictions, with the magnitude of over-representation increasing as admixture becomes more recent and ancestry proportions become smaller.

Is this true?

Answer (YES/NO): YES